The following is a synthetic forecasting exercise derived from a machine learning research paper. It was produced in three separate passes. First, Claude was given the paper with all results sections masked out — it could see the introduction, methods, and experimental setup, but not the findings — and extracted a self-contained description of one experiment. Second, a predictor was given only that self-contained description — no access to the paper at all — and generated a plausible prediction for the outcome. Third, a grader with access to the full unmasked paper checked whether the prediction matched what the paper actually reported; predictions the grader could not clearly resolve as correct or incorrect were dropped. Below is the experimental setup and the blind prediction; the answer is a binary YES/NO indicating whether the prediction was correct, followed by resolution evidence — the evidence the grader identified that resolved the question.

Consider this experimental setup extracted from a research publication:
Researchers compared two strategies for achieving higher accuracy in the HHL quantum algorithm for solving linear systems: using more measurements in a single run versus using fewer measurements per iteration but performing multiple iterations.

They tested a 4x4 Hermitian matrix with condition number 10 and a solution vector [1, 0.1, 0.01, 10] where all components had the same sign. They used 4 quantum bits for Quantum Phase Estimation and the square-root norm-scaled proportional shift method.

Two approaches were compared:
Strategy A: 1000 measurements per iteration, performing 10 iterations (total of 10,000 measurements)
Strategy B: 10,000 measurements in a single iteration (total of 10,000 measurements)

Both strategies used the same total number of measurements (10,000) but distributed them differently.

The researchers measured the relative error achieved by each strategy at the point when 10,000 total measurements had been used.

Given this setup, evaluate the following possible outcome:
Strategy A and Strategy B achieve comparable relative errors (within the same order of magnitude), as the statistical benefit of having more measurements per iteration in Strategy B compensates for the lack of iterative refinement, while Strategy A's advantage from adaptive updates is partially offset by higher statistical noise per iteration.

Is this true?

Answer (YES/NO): NO